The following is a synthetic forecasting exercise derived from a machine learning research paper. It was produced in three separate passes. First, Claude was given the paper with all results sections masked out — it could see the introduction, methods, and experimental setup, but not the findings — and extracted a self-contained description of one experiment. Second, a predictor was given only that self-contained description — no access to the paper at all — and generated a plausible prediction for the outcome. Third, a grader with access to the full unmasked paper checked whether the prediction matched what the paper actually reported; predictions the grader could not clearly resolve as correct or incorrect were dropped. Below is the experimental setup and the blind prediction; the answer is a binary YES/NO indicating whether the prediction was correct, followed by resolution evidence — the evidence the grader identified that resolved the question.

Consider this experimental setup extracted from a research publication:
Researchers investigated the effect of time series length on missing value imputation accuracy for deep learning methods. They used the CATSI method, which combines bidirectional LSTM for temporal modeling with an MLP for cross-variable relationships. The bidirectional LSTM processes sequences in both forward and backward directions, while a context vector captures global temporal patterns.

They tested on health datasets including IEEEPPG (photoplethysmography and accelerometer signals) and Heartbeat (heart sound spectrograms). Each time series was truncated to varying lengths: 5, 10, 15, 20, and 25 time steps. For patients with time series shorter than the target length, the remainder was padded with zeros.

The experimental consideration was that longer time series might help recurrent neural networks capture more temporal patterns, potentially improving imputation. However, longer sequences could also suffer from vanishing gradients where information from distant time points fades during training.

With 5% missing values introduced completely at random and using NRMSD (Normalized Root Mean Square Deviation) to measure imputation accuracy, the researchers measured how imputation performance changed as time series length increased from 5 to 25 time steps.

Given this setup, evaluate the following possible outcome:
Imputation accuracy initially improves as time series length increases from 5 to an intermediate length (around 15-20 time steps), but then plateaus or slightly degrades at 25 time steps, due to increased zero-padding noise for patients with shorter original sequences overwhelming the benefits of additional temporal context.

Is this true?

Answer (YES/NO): NO